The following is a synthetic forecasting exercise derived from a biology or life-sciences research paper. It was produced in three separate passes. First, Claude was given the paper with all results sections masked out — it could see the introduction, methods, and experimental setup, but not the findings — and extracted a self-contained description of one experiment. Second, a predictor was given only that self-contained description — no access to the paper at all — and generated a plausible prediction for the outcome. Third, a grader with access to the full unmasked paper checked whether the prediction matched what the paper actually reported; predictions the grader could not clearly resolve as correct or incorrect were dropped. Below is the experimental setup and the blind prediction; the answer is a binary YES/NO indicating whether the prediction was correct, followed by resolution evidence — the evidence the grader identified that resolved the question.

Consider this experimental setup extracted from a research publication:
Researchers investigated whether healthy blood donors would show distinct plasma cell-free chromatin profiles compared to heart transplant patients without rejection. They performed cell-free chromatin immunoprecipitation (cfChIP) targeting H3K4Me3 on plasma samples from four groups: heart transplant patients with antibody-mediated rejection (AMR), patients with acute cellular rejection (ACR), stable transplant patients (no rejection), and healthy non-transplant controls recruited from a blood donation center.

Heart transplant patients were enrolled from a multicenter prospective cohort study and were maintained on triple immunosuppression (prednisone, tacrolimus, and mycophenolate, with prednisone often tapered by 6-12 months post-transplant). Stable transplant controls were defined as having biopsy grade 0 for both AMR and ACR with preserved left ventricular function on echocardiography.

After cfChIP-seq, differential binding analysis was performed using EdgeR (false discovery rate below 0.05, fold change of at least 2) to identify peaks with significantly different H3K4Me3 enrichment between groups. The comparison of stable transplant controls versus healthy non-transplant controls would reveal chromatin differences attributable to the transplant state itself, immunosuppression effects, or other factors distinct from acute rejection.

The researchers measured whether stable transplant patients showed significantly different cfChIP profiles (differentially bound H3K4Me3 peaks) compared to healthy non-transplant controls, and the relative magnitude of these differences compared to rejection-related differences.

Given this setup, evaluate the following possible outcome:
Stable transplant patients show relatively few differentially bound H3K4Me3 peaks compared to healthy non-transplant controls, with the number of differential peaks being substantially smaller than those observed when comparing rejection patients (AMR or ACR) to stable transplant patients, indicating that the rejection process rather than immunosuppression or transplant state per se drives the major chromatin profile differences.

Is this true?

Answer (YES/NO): YES